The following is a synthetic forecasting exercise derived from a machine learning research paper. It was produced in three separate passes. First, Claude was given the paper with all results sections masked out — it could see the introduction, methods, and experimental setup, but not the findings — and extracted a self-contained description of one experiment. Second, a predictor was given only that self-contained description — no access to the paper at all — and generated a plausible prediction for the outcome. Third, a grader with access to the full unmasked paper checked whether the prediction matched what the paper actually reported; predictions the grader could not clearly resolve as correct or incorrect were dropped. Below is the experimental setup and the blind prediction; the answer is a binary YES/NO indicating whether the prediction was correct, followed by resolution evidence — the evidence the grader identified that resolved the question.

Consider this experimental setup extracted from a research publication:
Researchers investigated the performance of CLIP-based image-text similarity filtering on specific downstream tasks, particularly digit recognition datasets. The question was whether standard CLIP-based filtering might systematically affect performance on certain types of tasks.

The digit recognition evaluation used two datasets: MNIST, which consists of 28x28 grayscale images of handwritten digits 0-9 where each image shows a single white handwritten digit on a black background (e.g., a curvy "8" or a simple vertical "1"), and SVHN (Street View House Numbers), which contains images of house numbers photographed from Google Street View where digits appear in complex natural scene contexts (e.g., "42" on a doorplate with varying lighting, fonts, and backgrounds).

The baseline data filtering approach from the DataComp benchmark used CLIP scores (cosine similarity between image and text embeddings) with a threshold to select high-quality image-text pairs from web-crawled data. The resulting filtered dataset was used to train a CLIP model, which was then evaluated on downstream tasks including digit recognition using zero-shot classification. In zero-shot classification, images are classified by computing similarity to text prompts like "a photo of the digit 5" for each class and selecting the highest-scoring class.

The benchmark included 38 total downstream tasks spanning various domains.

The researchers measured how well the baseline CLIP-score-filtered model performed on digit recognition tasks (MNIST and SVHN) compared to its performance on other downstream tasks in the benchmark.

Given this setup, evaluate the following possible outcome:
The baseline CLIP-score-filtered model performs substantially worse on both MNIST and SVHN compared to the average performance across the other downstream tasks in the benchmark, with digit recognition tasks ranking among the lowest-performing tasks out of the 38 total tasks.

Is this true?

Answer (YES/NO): YES